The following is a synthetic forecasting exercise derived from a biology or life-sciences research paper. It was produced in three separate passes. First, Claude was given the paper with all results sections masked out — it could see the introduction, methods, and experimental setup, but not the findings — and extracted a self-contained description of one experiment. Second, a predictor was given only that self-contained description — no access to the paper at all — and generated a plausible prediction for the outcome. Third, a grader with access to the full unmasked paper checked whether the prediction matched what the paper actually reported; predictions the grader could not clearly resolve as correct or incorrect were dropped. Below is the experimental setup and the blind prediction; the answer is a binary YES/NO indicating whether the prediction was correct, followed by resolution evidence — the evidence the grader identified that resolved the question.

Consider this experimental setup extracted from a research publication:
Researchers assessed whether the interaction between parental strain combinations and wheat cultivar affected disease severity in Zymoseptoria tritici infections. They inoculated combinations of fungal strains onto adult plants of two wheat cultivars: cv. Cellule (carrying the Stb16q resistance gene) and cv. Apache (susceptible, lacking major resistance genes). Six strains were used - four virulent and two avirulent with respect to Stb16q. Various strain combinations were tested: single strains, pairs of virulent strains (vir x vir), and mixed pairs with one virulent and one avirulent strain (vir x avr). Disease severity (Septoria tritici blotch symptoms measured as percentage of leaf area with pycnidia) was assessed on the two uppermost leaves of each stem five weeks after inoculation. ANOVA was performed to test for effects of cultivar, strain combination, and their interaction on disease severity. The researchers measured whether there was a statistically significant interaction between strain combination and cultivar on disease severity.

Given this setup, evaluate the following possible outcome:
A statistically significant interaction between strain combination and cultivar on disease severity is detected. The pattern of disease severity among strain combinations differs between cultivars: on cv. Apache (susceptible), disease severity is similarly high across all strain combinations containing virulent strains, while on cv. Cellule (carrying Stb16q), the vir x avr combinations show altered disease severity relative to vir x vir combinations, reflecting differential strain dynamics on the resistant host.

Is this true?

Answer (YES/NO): YES